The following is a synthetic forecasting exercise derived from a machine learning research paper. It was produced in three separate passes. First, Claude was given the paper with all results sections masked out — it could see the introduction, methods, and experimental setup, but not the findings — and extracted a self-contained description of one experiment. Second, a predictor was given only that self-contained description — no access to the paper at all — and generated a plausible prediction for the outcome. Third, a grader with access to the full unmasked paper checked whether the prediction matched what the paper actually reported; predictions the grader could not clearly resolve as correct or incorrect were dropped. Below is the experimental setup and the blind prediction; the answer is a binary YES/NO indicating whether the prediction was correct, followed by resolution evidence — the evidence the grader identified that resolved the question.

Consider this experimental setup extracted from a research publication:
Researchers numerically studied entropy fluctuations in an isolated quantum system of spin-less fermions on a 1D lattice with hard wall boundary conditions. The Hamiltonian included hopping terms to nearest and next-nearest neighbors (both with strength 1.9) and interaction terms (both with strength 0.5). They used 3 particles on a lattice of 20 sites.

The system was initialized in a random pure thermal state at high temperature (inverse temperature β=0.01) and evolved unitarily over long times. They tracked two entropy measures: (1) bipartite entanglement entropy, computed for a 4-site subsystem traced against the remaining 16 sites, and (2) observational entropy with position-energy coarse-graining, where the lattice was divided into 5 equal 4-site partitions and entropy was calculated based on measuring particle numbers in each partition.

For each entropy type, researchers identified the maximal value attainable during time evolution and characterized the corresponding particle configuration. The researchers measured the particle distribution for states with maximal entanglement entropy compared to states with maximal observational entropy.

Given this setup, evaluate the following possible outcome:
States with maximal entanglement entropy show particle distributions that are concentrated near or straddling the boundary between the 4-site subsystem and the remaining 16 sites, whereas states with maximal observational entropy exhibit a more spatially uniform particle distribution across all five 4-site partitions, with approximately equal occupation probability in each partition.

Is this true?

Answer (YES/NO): NO